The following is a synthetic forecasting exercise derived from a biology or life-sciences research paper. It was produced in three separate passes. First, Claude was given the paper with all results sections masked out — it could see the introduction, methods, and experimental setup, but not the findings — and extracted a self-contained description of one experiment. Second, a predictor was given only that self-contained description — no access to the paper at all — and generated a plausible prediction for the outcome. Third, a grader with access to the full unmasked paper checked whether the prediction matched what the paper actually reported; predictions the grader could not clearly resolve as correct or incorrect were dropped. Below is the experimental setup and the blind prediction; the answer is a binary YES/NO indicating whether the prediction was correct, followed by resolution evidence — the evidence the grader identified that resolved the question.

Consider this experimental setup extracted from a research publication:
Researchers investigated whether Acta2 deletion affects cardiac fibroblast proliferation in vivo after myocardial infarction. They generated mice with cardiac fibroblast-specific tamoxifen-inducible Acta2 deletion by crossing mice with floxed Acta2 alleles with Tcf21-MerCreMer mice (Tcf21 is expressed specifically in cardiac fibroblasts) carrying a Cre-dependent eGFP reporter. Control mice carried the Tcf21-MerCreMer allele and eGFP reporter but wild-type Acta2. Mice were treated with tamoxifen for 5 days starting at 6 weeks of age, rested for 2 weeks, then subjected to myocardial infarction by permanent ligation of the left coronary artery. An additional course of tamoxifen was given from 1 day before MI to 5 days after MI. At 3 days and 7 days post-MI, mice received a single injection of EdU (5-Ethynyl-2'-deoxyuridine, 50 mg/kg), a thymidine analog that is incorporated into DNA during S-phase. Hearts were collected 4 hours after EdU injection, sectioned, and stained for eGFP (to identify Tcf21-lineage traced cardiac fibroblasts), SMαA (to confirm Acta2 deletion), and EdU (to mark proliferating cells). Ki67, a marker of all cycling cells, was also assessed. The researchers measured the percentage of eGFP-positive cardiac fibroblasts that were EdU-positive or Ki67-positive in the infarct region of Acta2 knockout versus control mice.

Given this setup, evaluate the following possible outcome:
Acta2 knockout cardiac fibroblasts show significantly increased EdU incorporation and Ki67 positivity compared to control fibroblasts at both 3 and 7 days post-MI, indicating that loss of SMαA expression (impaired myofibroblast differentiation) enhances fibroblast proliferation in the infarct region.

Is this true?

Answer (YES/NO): NO